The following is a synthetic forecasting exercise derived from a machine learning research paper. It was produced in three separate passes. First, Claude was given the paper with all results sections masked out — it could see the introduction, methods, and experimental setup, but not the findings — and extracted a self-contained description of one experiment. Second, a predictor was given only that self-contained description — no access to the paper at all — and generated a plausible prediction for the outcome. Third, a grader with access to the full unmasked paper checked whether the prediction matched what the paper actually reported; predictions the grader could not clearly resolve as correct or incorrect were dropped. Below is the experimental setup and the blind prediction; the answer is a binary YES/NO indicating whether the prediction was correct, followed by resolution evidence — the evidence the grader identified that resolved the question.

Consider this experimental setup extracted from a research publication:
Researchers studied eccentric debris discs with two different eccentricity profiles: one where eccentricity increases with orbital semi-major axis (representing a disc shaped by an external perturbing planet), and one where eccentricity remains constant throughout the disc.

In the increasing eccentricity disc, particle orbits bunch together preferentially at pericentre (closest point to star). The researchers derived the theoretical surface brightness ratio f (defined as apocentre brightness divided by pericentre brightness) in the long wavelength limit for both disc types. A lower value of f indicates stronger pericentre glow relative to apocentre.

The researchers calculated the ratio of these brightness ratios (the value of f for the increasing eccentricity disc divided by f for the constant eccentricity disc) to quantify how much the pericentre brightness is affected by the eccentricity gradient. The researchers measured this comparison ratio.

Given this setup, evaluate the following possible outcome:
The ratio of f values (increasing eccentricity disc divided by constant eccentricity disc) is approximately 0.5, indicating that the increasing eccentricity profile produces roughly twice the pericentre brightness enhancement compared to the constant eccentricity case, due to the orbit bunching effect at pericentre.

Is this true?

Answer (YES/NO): NO